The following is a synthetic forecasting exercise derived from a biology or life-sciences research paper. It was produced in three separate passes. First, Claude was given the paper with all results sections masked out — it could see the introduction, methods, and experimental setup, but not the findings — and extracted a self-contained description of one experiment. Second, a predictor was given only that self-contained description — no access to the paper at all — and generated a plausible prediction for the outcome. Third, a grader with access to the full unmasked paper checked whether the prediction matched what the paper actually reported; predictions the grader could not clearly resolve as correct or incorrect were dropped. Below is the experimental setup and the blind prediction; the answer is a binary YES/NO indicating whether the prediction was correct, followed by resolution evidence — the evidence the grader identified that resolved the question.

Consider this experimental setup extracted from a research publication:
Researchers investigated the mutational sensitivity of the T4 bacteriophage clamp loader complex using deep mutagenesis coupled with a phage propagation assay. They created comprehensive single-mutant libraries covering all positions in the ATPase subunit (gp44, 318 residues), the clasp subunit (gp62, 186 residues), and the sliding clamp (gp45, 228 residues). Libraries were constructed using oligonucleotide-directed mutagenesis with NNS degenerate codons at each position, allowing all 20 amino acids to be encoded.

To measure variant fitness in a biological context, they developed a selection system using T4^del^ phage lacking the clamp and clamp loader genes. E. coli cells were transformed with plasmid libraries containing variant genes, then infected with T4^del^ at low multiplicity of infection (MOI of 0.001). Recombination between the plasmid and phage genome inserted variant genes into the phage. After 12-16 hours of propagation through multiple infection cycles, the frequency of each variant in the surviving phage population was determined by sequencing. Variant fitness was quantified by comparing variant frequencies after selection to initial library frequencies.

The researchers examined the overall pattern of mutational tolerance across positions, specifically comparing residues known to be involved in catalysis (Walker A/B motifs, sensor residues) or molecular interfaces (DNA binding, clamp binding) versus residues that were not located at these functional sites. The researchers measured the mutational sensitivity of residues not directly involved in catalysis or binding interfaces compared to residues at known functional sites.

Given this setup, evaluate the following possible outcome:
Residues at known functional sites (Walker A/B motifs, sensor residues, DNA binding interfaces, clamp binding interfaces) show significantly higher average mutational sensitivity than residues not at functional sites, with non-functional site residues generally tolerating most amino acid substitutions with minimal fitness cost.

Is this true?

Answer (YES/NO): YES